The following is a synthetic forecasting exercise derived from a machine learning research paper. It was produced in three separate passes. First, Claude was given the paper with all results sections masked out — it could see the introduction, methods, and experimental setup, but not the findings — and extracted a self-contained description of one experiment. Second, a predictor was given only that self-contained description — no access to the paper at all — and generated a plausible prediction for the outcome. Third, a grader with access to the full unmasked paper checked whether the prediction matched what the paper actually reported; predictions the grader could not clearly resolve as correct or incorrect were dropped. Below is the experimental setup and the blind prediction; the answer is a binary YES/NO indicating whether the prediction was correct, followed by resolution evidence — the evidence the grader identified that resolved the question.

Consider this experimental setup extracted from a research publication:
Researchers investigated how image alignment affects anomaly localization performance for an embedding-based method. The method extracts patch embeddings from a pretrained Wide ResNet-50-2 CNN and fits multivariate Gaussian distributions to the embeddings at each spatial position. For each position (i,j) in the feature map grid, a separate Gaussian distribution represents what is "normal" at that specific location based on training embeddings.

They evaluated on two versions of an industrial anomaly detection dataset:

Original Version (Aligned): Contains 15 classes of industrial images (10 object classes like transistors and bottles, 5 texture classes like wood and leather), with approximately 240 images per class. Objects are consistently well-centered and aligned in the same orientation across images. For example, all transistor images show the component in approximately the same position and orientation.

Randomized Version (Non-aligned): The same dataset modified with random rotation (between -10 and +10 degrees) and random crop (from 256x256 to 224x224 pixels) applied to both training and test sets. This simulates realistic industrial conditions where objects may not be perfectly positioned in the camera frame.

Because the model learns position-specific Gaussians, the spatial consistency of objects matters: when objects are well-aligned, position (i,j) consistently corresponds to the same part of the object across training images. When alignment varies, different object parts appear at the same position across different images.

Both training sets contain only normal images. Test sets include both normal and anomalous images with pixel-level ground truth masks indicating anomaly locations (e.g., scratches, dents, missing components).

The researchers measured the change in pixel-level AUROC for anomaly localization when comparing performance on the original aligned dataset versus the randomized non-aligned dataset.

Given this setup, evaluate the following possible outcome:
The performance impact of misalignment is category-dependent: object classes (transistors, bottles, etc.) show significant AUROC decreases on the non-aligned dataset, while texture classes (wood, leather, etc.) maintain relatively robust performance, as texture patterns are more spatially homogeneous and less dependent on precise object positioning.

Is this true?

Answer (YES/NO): NO